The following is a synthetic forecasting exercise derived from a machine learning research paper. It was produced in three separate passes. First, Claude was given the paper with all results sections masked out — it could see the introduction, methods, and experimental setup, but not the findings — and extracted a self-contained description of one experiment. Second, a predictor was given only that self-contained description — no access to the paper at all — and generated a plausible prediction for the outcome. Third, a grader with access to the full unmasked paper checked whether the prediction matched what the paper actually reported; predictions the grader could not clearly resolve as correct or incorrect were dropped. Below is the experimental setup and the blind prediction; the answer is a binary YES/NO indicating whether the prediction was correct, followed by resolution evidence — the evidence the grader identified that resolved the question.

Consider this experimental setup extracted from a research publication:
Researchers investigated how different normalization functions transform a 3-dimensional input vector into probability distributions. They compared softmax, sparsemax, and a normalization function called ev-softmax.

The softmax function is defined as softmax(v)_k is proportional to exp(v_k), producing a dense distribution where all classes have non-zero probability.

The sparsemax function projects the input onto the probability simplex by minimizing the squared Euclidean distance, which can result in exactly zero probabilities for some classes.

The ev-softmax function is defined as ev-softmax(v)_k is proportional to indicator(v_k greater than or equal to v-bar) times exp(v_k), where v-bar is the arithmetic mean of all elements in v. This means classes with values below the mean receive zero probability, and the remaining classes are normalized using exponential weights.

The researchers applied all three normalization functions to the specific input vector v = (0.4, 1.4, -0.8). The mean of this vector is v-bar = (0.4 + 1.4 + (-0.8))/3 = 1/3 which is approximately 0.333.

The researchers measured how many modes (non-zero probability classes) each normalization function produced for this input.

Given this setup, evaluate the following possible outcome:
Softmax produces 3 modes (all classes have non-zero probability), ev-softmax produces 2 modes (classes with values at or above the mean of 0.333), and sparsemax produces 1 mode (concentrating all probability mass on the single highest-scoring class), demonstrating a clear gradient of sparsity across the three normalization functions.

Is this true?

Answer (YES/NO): YES